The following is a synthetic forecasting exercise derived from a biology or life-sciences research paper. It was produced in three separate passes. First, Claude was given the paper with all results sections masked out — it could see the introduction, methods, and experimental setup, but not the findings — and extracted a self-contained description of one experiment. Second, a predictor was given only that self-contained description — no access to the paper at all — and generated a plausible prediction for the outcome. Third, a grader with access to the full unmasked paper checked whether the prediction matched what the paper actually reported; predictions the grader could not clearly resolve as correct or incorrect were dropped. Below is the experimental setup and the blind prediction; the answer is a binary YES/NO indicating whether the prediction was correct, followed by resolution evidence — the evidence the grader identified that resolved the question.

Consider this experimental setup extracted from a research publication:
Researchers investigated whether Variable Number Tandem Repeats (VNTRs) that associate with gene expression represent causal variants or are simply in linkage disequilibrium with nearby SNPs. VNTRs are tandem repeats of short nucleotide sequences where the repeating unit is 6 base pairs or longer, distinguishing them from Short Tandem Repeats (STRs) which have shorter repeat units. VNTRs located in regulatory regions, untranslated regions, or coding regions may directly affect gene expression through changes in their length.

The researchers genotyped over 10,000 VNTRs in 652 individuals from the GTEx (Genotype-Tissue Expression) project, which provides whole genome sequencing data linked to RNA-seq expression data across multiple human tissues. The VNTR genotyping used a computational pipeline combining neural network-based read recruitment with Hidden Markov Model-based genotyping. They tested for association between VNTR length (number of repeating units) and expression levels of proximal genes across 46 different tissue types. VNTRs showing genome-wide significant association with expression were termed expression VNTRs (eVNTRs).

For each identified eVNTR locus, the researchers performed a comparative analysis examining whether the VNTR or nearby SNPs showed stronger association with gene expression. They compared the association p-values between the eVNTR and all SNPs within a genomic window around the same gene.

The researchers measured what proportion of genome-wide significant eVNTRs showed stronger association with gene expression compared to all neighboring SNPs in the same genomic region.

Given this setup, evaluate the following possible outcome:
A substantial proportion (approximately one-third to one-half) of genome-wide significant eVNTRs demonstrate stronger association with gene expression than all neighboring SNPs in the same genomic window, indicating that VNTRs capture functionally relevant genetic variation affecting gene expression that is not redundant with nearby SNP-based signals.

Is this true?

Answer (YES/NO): YES